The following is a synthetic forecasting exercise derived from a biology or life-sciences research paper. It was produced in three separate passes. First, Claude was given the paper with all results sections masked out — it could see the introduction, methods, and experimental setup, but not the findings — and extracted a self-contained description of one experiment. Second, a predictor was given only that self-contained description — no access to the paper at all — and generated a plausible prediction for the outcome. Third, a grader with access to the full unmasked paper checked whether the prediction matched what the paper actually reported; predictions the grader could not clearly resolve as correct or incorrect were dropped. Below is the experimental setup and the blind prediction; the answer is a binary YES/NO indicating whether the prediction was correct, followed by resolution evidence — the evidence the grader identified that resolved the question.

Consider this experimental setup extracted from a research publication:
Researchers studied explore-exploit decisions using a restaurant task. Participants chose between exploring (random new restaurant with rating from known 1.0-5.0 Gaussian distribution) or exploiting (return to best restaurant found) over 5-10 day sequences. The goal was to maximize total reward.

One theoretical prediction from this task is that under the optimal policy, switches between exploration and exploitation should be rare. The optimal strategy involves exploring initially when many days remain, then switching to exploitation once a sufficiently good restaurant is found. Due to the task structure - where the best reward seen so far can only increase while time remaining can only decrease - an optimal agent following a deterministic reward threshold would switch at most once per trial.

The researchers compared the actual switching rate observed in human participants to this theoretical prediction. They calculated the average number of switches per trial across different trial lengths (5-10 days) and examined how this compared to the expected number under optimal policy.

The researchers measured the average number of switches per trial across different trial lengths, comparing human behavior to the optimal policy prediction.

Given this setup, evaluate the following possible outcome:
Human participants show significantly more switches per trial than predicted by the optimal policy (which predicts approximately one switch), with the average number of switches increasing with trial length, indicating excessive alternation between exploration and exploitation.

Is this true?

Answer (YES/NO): YES